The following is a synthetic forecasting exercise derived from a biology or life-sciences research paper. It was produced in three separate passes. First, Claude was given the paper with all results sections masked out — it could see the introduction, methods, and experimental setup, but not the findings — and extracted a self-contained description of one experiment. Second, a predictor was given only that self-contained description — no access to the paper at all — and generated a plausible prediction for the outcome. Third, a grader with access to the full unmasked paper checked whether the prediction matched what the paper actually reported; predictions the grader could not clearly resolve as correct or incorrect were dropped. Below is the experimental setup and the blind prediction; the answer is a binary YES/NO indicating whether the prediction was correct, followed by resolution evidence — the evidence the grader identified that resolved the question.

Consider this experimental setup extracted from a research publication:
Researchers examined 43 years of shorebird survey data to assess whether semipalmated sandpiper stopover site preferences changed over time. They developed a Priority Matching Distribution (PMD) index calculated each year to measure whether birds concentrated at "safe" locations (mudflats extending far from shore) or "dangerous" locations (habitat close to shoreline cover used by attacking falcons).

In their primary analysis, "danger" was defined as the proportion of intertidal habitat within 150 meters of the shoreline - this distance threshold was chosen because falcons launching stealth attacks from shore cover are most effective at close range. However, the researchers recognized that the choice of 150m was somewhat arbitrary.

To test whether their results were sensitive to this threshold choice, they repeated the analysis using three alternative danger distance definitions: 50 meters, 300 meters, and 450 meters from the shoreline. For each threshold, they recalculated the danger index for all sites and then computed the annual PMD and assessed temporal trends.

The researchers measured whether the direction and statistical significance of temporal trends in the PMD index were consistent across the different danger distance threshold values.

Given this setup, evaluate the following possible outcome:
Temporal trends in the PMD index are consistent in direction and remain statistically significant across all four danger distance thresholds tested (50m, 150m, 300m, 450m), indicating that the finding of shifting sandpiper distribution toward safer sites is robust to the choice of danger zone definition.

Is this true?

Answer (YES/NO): YES